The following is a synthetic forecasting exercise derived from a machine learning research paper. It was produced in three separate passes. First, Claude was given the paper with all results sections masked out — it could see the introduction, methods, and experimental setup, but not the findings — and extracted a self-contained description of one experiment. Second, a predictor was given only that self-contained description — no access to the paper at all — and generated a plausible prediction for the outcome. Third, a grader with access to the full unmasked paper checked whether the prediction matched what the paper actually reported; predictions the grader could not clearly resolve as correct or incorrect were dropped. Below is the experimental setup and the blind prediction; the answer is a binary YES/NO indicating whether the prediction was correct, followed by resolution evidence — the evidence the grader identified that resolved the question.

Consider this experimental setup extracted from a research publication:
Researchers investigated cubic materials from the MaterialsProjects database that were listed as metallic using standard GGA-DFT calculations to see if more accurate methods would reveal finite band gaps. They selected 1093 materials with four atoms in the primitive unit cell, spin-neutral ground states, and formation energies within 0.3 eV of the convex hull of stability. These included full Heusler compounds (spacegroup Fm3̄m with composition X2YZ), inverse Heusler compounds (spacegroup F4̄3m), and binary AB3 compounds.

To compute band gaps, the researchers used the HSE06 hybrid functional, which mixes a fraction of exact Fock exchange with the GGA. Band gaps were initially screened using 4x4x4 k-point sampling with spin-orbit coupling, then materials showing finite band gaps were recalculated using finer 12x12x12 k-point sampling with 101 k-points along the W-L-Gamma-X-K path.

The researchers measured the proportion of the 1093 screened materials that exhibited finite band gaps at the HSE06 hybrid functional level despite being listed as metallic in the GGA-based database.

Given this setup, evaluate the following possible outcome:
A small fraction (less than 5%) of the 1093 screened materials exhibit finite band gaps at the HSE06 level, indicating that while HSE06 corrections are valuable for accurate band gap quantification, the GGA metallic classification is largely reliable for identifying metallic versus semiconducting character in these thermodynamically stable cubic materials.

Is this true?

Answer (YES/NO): YES